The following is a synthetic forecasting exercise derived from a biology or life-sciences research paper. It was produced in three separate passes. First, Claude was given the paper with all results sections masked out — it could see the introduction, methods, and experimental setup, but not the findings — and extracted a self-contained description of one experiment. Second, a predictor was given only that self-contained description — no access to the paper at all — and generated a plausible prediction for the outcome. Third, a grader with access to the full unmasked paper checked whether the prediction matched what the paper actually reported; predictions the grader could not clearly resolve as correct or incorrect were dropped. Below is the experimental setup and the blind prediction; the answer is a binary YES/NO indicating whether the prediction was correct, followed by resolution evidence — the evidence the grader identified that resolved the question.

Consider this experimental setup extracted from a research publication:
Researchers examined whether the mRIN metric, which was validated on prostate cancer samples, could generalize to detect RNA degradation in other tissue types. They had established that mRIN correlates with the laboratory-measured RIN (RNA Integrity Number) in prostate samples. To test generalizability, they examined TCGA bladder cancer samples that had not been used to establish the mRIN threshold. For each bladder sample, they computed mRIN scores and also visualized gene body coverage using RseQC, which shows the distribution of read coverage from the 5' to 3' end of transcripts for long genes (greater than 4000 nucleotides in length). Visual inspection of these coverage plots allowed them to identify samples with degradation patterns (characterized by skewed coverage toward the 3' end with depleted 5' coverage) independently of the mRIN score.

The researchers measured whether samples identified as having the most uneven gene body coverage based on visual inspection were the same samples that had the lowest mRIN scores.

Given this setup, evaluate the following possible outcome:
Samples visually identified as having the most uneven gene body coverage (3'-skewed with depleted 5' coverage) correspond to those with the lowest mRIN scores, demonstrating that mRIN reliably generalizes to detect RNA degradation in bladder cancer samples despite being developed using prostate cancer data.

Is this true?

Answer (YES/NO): YES